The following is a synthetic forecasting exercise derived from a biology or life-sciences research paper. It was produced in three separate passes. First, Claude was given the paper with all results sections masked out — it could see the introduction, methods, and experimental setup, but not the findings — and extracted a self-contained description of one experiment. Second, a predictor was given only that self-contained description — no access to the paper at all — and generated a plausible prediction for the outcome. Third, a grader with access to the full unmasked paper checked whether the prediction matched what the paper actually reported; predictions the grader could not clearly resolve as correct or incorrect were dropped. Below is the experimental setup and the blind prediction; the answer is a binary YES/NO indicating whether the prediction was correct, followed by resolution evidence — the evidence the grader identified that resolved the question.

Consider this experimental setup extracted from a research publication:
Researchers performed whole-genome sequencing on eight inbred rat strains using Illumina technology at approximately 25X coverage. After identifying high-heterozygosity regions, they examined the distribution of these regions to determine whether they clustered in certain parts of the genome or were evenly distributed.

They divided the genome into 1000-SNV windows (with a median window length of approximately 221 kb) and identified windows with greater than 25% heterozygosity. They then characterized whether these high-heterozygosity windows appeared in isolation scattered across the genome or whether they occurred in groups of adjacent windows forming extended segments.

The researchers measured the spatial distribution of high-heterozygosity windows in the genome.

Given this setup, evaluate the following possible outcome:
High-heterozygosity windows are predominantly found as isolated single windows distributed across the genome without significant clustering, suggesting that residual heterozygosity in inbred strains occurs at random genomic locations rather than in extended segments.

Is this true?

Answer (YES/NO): NO